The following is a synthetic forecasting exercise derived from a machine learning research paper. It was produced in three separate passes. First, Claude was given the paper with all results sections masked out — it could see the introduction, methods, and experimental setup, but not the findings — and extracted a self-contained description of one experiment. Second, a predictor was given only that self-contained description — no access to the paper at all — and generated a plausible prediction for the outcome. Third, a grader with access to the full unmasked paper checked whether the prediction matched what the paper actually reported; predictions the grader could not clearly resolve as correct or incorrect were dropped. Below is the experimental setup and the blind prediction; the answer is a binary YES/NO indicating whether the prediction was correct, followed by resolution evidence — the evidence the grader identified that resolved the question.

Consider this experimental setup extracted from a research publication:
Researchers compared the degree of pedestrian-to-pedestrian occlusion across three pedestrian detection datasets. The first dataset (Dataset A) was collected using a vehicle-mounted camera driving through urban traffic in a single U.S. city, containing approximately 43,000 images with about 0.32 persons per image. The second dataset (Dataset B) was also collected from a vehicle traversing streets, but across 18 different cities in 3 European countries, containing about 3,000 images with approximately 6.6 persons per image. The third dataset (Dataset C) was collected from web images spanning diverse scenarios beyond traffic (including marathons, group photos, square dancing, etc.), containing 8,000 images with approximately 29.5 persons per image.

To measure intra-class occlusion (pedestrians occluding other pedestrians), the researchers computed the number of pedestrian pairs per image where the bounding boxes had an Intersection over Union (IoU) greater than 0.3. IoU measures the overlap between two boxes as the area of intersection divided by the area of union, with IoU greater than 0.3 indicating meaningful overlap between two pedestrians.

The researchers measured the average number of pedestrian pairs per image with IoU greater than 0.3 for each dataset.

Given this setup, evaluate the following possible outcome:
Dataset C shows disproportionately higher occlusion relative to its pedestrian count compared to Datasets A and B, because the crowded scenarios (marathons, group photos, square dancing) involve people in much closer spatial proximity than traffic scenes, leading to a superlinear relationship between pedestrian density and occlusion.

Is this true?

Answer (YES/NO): YES